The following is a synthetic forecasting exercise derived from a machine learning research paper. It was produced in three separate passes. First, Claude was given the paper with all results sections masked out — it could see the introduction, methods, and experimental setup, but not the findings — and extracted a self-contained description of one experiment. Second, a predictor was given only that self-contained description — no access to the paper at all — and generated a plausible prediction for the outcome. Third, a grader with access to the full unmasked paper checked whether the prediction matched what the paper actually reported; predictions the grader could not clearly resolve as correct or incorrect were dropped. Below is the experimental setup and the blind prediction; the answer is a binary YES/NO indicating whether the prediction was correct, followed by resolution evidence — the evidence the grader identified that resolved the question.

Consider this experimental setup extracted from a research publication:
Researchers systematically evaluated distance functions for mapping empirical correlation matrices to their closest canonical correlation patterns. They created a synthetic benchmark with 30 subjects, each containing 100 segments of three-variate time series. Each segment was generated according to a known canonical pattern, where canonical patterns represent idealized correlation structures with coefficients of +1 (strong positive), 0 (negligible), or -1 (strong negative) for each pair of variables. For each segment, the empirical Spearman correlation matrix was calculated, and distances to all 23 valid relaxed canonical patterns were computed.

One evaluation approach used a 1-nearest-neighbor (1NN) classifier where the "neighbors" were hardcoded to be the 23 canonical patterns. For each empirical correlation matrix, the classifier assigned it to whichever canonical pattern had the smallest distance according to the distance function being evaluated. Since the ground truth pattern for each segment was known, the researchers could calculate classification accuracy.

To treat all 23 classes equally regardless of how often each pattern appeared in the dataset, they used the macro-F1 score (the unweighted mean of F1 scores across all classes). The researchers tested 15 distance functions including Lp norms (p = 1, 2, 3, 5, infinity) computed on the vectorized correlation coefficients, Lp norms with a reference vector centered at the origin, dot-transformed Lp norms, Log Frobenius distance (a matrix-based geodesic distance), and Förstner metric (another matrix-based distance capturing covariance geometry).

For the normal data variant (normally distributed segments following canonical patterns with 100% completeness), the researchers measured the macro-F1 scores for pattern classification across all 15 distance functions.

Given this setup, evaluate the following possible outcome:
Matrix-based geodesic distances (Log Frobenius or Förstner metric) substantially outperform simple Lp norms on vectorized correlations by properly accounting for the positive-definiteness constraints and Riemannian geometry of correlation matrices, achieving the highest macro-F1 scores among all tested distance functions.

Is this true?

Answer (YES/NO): NO